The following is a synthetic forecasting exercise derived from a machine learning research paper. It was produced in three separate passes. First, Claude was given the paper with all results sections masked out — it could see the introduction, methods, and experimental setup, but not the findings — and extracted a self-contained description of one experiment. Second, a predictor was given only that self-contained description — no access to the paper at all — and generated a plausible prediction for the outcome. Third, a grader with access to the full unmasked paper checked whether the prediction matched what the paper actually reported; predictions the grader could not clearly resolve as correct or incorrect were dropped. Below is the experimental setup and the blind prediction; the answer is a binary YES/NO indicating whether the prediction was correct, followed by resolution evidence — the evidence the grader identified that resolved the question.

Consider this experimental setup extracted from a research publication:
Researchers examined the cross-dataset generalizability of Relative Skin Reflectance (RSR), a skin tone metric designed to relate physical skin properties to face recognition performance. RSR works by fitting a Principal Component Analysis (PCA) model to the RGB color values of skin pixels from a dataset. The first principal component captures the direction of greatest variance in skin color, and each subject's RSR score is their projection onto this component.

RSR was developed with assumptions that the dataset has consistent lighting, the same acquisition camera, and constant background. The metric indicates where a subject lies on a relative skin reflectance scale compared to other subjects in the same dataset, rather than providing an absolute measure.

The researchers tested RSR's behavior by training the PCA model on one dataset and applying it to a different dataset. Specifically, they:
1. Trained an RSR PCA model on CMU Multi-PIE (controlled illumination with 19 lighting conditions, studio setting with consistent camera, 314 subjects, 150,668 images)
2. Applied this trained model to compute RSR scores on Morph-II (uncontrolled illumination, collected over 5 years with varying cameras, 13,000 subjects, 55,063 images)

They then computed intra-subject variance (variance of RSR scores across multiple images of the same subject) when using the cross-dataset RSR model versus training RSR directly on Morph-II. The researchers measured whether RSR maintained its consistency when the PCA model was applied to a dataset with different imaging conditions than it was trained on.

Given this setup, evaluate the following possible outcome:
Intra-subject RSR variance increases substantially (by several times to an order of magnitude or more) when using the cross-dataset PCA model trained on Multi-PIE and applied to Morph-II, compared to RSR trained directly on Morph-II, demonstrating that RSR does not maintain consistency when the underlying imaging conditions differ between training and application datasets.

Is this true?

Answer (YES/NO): NO